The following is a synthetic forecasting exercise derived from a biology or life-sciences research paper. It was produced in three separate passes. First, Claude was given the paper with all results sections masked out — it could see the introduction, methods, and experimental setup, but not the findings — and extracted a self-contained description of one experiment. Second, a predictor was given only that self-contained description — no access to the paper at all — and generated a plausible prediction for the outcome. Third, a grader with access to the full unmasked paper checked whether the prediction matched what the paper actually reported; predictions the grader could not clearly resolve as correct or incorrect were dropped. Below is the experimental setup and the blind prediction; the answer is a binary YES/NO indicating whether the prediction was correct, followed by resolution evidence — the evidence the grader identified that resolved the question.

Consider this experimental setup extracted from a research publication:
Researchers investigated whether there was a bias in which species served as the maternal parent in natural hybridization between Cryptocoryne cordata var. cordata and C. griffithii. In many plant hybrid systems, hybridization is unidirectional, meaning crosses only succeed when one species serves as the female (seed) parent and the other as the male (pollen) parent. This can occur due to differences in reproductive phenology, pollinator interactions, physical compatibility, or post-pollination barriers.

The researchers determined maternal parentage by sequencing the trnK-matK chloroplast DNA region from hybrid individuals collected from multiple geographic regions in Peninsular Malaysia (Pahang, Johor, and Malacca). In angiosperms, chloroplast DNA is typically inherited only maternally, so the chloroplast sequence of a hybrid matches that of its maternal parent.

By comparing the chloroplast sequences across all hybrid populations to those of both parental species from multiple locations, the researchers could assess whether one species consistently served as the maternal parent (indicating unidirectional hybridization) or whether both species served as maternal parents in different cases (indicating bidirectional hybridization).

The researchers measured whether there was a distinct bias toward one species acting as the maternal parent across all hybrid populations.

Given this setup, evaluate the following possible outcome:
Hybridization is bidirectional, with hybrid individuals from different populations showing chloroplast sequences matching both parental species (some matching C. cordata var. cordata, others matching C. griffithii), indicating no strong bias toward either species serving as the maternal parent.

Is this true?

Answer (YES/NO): YES